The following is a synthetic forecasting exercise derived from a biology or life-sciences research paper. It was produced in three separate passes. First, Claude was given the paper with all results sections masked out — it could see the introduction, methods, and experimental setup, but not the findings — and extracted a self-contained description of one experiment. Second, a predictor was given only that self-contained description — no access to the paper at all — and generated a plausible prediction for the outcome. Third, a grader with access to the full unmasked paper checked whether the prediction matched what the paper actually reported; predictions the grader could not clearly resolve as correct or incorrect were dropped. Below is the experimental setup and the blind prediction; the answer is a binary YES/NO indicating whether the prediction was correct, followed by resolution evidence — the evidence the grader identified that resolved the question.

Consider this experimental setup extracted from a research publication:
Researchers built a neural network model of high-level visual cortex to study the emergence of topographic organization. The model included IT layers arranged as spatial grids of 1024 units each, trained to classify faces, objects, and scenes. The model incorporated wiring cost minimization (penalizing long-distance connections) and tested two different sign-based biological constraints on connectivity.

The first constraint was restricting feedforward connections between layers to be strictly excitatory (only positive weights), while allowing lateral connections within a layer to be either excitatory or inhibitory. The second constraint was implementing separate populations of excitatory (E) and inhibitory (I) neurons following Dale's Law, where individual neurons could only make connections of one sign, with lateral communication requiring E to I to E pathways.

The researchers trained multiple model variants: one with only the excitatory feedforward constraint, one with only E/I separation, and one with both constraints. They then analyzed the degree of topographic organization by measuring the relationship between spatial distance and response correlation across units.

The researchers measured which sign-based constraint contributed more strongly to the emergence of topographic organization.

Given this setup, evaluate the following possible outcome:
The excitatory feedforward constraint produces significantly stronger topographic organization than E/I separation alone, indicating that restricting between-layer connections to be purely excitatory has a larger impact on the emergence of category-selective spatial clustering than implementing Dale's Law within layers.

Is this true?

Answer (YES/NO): YES